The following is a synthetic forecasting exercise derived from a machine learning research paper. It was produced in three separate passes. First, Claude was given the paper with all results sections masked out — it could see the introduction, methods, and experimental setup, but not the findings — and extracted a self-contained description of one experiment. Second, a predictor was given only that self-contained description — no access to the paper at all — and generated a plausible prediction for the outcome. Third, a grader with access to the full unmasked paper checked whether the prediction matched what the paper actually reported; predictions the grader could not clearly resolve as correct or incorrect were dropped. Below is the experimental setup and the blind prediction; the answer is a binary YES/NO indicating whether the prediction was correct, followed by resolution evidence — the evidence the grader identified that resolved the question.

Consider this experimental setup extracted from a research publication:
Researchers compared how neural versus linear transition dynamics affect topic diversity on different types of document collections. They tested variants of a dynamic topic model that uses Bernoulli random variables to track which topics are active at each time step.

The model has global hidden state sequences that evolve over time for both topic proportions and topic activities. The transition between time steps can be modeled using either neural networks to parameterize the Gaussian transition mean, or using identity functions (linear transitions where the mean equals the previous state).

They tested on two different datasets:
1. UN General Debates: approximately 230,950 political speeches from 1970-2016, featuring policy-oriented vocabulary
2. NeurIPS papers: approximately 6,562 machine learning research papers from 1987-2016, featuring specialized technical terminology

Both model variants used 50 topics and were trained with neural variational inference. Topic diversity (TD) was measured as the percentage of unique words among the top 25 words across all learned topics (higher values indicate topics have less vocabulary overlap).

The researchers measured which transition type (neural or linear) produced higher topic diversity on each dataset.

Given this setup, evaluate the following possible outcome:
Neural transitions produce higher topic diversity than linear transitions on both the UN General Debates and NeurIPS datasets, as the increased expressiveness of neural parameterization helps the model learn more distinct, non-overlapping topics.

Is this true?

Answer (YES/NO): NO